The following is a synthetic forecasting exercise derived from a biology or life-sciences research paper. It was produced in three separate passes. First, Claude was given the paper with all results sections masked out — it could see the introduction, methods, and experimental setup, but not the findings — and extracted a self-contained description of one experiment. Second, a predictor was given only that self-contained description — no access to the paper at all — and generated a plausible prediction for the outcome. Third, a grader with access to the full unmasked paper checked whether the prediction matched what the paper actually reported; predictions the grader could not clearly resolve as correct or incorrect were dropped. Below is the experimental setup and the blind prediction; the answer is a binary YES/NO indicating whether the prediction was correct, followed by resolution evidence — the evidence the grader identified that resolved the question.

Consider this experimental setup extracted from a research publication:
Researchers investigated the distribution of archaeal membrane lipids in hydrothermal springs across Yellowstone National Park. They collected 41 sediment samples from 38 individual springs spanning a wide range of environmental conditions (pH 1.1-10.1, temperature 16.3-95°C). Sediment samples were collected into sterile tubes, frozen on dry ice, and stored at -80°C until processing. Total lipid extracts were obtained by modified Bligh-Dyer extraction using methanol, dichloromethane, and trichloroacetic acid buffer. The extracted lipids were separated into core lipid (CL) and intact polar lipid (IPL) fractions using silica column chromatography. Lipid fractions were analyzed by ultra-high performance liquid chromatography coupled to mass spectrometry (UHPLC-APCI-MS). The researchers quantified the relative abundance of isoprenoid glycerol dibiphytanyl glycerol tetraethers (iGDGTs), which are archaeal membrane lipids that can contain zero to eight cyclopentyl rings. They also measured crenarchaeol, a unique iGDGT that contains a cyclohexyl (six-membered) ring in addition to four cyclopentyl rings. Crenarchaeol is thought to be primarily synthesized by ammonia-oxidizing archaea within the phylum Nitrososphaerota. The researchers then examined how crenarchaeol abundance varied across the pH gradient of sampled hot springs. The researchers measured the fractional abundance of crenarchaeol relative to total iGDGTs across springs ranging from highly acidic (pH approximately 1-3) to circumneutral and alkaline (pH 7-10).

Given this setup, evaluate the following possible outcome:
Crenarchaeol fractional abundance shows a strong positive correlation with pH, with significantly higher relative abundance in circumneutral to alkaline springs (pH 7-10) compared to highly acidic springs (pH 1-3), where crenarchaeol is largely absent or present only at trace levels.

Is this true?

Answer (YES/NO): YES